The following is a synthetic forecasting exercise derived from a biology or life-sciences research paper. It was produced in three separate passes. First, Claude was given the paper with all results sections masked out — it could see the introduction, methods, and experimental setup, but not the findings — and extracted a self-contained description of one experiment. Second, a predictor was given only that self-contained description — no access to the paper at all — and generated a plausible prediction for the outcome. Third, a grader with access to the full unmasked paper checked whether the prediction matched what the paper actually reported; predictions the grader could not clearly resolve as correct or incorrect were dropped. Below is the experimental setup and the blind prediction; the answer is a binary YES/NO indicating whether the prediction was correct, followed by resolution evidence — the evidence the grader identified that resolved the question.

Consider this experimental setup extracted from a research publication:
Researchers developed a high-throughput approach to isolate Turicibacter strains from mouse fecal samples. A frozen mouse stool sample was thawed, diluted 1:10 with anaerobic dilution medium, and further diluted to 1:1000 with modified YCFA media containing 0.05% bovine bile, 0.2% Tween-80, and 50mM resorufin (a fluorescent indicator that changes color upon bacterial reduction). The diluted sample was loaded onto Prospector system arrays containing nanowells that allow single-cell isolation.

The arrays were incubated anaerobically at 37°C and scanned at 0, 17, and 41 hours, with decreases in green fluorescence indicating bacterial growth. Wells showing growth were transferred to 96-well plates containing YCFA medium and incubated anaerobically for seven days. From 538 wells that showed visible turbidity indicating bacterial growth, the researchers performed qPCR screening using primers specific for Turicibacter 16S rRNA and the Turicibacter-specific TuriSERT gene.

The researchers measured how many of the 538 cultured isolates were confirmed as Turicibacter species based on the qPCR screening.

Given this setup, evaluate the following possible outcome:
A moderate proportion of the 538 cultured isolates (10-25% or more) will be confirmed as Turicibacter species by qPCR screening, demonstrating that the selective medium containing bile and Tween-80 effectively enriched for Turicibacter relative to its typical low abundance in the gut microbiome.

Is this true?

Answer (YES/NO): NO